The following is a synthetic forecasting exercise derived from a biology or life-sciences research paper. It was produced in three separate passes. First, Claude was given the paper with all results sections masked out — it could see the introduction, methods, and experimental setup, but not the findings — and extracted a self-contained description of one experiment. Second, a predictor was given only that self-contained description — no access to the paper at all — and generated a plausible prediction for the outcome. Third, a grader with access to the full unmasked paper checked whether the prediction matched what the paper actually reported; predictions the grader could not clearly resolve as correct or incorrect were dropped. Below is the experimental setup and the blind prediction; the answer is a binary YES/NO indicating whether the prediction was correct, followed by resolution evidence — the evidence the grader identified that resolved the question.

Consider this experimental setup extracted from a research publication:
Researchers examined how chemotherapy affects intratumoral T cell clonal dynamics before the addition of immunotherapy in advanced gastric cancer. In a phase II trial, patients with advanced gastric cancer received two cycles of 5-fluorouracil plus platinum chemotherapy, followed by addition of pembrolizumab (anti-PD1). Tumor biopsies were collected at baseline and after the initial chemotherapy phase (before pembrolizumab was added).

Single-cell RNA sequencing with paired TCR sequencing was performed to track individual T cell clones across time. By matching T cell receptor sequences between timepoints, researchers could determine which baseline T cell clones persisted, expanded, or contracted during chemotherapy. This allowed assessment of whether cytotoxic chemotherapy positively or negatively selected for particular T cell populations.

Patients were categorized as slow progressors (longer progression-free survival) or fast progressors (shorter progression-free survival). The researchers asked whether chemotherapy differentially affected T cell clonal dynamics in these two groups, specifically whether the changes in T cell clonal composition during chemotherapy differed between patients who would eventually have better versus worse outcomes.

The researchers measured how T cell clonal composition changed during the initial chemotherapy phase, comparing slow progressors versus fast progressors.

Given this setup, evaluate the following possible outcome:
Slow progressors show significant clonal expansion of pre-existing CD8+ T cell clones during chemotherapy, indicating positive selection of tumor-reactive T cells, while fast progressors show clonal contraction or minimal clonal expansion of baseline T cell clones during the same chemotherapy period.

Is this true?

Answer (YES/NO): NO